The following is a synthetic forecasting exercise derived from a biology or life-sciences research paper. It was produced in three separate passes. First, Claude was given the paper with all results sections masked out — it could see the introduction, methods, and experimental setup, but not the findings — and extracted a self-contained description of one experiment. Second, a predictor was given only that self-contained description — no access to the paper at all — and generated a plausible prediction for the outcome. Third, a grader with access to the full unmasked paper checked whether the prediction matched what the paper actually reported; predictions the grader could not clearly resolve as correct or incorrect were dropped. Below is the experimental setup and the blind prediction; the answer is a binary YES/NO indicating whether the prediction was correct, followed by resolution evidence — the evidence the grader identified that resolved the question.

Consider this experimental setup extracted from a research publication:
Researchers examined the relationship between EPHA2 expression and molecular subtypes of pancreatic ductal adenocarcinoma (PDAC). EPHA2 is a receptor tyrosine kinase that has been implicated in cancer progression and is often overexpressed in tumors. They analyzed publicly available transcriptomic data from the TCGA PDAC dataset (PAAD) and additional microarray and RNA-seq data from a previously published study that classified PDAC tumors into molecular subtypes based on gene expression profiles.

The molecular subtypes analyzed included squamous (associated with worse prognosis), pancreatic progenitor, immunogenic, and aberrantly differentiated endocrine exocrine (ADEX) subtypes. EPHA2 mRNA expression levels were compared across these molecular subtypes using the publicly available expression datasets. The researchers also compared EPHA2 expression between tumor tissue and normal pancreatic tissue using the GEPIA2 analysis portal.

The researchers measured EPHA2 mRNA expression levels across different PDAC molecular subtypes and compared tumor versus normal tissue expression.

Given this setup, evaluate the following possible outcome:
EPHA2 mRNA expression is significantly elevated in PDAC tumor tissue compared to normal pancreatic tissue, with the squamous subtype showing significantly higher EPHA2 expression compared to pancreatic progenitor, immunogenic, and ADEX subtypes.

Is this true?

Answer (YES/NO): YES